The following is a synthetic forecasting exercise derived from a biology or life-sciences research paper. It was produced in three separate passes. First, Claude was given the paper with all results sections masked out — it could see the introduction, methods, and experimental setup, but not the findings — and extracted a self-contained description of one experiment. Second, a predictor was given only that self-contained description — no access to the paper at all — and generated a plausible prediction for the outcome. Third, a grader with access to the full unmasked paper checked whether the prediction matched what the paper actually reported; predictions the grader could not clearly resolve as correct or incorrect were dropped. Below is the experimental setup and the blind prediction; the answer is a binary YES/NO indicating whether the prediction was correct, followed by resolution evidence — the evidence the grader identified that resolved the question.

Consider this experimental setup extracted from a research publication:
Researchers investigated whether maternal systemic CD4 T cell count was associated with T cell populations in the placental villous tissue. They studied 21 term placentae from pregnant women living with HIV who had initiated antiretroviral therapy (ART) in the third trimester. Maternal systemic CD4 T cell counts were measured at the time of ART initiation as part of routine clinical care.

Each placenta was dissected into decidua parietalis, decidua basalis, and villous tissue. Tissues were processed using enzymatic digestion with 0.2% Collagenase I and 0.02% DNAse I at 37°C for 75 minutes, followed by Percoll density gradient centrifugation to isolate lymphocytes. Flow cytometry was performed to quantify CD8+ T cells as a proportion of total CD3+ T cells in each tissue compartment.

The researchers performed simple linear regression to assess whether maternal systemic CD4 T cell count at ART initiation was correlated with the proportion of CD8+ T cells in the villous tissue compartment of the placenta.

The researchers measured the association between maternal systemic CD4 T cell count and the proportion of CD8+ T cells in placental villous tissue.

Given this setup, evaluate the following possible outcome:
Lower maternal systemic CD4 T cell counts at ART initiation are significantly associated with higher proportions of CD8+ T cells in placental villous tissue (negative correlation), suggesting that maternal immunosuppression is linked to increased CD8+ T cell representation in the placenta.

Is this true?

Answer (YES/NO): YES